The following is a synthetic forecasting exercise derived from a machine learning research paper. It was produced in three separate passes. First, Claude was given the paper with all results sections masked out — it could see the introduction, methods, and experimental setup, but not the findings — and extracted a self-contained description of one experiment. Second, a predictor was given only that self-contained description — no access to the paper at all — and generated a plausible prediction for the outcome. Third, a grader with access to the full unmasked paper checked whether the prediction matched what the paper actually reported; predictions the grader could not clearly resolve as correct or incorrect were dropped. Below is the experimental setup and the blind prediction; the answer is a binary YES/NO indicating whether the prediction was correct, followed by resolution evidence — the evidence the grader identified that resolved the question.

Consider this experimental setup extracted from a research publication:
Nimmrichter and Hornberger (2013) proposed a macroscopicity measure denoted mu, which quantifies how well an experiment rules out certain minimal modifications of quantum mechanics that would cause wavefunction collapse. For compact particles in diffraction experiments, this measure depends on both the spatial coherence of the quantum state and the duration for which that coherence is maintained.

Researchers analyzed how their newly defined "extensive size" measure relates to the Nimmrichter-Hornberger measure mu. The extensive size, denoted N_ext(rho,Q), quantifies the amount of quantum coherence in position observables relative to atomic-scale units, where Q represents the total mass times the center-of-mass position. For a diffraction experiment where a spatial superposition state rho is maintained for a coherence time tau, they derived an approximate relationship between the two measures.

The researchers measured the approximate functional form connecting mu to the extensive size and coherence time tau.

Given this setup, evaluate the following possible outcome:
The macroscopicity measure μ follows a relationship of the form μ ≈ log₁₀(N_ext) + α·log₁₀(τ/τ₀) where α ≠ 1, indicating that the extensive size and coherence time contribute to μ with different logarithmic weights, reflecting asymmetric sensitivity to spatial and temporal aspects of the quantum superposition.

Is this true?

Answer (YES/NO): NO